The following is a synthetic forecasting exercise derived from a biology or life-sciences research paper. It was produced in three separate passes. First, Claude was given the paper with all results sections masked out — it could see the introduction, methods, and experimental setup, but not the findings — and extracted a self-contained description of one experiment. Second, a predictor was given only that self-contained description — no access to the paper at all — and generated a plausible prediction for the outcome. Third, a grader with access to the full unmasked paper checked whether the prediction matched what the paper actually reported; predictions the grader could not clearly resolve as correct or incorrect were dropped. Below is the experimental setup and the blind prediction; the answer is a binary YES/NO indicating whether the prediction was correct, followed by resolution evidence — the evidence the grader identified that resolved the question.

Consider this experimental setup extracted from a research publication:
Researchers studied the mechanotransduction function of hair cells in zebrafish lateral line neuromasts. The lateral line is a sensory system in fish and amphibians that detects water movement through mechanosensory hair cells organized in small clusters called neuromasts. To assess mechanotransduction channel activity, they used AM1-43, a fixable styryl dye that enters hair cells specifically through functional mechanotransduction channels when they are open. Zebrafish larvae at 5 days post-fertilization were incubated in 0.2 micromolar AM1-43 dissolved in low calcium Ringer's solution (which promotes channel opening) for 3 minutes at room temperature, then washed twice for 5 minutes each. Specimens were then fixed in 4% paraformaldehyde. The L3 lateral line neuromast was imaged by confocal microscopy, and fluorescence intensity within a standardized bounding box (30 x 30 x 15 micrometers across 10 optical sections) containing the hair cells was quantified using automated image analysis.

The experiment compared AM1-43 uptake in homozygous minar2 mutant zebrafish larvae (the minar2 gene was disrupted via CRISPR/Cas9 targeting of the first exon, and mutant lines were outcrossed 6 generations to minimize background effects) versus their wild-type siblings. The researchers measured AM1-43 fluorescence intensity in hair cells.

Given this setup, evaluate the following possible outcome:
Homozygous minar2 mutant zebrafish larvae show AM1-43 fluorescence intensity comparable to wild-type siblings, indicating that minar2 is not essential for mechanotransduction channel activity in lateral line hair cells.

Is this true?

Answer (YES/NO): NO